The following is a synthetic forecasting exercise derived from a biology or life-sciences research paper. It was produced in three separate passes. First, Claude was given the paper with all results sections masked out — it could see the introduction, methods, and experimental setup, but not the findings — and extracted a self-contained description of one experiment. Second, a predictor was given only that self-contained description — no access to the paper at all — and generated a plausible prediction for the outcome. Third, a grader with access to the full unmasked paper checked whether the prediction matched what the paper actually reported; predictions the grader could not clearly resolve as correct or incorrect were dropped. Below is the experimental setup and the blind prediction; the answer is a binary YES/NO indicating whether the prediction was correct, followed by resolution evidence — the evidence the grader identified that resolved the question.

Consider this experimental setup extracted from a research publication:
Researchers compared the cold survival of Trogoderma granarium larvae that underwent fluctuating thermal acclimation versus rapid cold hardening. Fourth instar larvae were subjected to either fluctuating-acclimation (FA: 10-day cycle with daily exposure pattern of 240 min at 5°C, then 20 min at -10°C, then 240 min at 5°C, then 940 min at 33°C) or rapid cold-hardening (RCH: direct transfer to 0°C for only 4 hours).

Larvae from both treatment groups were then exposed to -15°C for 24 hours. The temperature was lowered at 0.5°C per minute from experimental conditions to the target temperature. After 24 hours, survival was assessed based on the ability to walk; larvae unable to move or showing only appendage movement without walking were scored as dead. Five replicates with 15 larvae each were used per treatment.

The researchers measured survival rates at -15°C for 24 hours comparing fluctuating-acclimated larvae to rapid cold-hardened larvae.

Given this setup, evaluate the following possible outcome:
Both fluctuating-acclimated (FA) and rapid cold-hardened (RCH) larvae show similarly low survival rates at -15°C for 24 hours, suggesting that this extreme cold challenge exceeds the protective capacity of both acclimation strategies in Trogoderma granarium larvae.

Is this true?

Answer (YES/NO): NO